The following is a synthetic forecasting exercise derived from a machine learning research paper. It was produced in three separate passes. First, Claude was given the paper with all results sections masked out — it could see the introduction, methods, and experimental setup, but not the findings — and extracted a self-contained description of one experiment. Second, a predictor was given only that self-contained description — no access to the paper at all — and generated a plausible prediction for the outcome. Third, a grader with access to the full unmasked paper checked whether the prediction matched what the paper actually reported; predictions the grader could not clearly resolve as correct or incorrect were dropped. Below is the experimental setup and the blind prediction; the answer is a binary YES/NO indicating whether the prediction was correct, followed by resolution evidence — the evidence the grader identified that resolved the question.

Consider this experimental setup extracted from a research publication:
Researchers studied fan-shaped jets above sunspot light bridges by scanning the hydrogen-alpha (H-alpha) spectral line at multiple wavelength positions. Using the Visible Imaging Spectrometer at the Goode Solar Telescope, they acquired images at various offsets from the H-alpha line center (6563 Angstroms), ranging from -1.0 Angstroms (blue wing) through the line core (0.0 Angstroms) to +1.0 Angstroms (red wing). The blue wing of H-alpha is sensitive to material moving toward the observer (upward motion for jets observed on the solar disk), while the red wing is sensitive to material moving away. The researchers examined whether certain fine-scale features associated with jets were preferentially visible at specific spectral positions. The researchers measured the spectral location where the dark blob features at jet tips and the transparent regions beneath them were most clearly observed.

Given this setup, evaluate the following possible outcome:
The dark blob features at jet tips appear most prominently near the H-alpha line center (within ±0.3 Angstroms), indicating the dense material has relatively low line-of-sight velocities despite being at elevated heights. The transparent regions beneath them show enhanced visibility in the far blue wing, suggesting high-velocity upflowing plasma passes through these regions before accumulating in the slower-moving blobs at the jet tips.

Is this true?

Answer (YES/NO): NO